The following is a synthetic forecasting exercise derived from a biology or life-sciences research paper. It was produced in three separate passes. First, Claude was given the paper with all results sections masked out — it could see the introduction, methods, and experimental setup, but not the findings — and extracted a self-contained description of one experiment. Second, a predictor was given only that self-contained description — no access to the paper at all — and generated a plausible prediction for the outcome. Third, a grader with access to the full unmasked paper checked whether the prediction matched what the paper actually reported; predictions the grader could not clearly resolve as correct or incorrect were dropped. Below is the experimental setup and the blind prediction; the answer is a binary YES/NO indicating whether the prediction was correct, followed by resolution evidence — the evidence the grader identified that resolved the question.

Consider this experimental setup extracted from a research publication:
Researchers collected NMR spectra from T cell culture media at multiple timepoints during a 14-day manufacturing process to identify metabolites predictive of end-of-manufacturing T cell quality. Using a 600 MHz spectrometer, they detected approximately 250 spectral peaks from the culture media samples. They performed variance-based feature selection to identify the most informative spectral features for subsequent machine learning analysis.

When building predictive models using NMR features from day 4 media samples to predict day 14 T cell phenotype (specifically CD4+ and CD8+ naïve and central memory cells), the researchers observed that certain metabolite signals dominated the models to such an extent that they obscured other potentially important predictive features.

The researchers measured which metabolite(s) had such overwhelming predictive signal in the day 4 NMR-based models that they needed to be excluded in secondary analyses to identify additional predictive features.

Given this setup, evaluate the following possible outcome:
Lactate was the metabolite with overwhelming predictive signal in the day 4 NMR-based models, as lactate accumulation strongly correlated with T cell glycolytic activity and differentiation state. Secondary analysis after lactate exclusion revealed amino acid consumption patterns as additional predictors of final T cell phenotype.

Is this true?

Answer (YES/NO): YES